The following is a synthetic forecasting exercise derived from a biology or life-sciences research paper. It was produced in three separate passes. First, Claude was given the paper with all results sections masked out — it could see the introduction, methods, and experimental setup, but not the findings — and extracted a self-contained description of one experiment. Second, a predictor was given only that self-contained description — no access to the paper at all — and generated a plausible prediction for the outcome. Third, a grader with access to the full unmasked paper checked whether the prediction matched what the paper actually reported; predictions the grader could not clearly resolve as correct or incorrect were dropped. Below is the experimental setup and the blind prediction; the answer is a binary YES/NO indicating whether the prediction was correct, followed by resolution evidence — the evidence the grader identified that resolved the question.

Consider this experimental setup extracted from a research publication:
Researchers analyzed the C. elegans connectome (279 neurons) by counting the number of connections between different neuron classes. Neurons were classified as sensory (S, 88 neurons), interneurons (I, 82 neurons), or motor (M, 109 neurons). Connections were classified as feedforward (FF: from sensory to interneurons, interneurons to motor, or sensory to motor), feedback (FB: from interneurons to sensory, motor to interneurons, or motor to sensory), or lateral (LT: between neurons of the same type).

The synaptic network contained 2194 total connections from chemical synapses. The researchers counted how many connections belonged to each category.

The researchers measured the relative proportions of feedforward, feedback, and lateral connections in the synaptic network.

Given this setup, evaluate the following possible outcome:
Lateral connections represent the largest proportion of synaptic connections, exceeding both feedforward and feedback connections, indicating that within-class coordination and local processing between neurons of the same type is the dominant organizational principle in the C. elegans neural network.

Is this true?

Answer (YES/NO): YES